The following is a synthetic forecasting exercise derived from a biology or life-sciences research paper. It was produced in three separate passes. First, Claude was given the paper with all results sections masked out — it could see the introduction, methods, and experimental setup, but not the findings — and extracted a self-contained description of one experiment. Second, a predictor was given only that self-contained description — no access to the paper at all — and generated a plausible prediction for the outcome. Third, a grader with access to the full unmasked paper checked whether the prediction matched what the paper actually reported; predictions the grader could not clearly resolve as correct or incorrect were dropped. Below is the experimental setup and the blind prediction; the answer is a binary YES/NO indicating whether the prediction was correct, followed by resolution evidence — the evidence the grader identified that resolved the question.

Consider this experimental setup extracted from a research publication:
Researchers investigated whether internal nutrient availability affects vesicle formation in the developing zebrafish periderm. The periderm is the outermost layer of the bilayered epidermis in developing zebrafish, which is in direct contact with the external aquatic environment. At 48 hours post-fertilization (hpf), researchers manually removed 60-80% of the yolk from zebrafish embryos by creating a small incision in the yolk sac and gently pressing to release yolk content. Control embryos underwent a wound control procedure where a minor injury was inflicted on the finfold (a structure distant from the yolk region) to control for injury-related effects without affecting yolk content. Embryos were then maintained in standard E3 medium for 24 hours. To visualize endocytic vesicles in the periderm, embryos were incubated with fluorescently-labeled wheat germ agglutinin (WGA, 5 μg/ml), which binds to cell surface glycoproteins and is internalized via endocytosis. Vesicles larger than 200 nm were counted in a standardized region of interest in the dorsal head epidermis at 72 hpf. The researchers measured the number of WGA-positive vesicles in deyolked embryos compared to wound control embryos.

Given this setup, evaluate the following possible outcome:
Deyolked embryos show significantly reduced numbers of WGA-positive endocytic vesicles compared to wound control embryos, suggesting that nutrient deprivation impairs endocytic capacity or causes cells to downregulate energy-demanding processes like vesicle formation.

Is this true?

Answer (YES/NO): NO